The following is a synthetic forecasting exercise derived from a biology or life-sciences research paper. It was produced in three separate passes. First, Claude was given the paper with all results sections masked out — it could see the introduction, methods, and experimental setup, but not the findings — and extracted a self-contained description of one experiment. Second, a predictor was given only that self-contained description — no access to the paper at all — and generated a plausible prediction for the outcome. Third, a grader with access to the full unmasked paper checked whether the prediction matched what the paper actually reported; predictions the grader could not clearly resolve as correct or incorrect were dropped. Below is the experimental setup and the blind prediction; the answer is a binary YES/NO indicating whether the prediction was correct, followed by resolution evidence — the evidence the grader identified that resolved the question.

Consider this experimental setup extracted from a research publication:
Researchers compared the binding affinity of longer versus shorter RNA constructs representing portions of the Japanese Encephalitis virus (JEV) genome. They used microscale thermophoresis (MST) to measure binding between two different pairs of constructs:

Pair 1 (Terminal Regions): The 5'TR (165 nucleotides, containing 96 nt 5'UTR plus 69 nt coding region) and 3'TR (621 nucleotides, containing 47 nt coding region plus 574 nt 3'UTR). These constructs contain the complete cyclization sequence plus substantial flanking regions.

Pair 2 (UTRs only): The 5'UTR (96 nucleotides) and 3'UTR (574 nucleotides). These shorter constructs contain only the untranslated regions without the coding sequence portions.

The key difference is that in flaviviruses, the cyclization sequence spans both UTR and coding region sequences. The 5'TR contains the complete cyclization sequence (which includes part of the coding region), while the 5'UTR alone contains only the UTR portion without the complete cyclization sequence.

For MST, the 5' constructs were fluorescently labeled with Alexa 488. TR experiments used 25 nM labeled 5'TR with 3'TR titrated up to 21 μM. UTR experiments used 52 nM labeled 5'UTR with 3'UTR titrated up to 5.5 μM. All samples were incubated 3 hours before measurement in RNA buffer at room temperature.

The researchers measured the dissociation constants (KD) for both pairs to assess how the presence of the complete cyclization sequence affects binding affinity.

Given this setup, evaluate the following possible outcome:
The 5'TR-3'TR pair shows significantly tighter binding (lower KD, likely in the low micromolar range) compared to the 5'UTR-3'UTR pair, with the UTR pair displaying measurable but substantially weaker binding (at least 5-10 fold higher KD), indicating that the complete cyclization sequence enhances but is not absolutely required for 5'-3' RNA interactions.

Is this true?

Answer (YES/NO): NO